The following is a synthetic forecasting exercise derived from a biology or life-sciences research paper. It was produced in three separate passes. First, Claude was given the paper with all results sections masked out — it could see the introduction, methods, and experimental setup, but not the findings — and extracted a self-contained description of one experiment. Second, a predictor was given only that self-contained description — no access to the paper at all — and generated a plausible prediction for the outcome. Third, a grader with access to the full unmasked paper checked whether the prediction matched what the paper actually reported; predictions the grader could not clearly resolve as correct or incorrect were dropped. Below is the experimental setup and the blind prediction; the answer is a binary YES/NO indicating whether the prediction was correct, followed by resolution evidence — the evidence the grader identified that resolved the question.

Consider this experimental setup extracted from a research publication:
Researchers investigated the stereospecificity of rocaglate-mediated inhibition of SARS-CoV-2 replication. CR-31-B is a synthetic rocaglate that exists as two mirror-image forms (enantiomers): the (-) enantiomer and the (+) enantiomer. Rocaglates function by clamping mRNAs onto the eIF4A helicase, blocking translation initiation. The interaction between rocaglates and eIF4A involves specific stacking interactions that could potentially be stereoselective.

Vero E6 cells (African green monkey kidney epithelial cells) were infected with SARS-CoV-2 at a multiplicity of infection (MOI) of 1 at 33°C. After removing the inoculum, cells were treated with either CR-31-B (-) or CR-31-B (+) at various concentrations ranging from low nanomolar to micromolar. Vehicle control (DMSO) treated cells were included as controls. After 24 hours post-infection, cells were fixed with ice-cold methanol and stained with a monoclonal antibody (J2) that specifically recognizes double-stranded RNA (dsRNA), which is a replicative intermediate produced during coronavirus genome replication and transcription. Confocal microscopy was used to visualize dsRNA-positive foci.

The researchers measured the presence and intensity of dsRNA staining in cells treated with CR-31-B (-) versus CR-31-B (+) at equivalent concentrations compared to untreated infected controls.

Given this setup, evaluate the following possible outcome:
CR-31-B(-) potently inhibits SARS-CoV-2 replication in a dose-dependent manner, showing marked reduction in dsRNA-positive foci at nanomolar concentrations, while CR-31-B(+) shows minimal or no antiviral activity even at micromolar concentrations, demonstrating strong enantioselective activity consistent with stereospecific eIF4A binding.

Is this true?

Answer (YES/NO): YES